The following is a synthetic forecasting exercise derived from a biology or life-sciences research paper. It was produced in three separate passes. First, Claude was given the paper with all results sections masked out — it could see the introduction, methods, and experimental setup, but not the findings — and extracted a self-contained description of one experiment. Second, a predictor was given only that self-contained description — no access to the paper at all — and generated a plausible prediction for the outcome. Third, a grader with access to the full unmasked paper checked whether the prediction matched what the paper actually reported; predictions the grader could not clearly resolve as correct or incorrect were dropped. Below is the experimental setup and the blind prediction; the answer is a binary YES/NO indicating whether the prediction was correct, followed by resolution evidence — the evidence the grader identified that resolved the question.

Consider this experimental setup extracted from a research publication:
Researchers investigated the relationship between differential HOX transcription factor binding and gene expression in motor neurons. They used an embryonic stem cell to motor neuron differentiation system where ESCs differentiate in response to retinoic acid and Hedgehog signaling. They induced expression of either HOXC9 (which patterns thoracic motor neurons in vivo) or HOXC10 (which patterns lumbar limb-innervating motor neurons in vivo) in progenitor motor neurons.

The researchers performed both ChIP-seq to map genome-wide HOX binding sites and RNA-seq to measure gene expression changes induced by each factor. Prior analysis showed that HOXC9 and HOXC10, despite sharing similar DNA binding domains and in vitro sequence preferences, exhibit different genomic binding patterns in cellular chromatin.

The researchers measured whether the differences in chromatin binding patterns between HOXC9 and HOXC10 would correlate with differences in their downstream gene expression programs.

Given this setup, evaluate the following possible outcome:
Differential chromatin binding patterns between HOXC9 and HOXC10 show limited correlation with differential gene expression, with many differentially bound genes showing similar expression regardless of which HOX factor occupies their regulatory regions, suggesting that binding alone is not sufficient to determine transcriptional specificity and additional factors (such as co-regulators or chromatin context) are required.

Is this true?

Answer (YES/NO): NO